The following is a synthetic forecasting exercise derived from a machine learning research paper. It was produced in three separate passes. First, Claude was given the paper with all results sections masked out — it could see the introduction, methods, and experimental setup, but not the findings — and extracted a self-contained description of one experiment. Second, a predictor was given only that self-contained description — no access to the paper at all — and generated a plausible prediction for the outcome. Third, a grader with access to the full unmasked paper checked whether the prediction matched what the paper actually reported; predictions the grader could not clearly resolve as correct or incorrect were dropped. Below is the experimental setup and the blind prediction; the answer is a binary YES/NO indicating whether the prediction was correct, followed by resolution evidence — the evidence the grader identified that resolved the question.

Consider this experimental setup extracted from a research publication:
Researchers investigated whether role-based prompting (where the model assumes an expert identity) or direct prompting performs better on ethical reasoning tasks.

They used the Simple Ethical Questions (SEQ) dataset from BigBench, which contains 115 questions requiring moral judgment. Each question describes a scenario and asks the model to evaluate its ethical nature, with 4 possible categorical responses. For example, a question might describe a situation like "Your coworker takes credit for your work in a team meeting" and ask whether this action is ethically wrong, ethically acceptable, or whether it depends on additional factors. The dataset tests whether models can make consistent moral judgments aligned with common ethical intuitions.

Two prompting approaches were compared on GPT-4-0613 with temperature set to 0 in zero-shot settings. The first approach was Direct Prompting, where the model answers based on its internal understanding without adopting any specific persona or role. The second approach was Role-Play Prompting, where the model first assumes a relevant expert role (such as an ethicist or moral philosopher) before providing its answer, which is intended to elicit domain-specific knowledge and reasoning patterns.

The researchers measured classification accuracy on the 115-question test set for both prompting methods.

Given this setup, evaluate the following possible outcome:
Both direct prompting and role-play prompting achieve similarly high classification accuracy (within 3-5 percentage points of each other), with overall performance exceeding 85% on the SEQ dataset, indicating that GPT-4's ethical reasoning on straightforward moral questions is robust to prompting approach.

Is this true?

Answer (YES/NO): YES